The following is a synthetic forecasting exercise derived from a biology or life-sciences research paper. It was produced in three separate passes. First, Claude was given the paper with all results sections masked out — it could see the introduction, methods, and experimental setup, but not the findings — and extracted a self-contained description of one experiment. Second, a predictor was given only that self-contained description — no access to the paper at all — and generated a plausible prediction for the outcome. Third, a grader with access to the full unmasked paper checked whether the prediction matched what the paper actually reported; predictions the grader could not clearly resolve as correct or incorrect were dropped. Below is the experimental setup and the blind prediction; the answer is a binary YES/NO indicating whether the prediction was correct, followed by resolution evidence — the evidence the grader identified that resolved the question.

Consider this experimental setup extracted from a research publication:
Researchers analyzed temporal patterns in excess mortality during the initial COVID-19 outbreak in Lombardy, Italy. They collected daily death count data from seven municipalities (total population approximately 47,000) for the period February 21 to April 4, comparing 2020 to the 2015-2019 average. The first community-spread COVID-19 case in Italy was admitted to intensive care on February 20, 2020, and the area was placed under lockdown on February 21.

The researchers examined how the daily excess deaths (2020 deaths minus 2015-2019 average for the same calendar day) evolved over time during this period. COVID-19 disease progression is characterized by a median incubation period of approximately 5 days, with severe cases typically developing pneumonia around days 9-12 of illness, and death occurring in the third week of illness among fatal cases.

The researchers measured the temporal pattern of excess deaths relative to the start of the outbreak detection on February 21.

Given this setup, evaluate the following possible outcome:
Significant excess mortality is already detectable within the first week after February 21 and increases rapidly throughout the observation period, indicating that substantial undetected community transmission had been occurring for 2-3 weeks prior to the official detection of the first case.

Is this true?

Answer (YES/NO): YES